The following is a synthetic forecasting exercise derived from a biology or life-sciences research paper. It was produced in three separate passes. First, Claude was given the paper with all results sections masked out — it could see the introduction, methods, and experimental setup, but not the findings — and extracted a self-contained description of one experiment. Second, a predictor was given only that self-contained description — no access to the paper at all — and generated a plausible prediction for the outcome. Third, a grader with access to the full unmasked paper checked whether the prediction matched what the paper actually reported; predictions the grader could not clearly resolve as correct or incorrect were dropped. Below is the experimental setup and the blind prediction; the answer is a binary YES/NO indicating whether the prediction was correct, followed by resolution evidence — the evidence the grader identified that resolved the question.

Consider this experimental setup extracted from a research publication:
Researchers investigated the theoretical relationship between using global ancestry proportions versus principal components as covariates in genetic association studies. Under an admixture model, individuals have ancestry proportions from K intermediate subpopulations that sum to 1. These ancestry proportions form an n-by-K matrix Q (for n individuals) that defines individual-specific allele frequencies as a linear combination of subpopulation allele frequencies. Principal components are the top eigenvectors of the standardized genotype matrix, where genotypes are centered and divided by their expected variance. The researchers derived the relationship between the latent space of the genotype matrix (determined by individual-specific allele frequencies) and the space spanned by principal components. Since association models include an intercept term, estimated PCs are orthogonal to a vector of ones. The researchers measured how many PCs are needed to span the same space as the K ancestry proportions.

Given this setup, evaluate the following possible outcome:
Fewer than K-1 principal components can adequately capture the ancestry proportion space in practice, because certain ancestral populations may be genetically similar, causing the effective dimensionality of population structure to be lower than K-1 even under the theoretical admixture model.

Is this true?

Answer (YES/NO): NO